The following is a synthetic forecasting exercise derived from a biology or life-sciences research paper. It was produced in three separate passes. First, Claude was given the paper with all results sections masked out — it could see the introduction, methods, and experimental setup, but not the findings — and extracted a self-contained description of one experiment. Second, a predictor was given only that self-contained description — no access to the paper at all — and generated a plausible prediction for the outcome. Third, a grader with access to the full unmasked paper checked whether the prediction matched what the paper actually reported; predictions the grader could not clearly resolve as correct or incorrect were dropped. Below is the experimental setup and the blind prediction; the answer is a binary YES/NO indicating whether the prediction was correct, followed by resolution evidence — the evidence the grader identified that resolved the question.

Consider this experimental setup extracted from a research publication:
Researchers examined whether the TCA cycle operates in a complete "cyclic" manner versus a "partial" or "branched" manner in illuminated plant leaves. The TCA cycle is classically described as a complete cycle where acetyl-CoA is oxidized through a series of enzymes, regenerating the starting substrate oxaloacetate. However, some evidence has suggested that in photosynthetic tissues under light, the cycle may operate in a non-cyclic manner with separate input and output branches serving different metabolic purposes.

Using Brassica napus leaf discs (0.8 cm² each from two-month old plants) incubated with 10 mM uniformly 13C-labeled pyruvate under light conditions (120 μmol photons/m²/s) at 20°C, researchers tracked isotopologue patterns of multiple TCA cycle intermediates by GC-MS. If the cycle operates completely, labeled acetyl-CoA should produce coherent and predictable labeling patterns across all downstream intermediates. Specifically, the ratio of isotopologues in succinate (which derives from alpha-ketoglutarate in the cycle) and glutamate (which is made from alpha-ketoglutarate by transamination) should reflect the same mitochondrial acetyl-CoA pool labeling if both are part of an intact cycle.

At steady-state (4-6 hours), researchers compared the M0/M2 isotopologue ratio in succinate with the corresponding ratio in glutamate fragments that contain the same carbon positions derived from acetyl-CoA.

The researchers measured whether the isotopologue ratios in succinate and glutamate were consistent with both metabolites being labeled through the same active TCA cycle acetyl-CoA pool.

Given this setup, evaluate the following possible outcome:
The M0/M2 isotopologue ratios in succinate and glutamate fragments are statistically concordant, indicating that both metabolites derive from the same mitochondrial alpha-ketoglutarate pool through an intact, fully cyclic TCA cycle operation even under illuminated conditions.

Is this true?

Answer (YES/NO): YES